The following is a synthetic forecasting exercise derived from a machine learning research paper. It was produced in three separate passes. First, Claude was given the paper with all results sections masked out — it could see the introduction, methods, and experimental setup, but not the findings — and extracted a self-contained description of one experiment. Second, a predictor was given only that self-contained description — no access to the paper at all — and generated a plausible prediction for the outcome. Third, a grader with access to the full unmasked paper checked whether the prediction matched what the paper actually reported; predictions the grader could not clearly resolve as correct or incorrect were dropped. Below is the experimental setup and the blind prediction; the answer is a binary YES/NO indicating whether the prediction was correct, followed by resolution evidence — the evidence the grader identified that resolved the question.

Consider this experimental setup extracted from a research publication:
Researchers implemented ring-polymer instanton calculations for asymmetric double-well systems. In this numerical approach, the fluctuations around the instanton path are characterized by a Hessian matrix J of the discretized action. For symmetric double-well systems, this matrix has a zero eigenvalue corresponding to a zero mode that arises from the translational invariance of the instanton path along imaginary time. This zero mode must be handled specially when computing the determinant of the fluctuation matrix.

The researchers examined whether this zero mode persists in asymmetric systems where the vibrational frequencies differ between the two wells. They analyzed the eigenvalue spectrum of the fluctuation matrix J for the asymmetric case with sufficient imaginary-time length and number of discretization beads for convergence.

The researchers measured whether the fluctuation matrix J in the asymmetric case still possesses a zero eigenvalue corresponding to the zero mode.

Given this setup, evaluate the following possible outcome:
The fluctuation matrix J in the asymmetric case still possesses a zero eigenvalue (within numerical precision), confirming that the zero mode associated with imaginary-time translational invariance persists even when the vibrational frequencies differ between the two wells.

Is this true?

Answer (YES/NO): YES